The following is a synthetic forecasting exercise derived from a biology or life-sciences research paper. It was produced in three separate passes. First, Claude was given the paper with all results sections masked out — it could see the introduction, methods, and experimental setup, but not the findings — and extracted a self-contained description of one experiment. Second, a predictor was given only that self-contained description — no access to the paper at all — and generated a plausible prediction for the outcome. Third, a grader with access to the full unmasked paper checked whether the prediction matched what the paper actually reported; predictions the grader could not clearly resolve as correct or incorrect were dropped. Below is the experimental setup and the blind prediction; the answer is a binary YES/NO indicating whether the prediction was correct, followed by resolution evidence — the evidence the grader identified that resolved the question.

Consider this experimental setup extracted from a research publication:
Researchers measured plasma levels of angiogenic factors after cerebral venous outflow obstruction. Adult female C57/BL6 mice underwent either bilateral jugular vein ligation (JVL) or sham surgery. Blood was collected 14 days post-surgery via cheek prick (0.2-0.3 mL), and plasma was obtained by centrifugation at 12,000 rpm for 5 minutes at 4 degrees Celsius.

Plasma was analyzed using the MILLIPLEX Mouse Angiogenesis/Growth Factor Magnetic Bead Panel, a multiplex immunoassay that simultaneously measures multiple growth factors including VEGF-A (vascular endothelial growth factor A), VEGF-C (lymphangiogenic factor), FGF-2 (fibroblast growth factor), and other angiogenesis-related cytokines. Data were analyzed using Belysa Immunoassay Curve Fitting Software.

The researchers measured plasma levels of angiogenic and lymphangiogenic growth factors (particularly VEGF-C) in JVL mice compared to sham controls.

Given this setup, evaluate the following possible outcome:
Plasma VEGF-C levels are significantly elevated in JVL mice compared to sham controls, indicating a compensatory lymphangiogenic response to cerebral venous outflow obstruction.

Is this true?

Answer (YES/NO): YES